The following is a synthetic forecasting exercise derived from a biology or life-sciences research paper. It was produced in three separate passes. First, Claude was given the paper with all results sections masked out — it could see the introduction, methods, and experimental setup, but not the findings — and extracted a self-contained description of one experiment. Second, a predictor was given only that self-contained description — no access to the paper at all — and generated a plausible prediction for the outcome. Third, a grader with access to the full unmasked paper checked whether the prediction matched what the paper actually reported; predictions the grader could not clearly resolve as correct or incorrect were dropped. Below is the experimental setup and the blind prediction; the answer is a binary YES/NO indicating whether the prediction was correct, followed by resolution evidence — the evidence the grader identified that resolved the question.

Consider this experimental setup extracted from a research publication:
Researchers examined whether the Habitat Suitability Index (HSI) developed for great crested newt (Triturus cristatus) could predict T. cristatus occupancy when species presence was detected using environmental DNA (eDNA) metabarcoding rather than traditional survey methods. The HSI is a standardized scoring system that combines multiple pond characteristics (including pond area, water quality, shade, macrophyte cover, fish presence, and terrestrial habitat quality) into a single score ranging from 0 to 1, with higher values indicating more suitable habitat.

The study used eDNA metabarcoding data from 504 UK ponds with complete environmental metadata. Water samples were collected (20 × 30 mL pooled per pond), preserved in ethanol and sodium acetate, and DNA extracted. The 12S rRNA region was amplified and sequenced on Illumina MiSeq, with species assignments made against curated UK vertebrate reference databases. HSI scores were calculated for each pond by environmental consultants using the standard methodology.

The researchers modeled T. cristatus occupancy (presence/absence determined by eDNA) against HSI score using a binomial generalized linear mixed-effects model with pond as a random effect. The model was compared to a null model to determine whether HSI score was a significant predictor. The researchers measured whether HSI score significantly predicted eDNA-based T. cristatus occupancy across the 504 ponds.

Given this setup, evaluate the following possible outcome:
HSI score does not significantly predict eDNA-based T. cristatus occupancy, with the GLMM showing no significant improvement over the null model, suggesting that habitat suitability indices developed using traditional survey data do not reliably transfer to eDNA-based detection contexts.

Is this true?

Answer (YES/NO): NO